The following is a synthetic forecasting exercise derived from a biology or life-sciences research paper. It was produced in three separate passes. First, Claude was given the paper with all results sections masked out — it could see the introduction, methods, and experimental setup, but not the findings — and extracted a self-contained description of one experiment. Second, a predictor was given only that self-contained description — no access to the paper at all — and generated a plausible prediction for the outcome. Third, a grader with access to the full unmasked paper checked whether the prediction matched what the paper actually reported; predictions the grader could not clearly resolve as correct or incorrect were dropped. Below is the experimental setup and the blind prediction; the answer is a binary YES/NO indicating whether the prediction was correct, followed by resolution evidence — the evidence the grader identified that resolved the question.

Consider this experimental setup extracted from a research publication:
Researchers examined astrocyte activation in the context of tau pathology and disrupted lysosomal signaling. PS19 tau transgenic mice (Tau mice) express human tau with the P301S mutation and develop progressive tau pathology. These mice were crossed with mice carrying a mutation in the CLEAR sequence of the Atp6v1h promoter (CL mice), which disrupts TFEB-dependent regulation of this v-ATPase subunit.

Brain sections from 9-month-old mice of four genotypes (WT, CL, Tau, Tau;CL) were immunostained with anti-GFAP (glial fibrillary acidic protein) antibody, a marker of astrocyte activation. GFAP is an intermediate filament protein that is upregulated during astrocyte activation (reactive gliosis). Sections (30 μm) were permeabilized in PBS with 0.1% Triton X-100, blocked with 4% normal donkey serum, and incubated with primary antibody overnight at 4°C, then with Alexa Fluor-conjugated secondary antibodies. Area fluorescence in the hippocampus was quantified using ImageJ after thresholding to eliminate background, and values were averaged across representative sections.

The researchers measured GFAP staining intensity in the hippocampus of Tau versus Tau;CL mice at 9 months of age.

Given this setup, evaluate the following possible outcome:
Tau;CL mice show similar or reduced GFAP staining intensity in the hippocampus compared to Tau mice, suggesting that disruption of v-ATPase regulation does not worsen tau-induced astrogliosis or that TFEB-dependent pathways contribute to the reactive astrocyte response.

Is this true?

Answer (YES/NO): YES